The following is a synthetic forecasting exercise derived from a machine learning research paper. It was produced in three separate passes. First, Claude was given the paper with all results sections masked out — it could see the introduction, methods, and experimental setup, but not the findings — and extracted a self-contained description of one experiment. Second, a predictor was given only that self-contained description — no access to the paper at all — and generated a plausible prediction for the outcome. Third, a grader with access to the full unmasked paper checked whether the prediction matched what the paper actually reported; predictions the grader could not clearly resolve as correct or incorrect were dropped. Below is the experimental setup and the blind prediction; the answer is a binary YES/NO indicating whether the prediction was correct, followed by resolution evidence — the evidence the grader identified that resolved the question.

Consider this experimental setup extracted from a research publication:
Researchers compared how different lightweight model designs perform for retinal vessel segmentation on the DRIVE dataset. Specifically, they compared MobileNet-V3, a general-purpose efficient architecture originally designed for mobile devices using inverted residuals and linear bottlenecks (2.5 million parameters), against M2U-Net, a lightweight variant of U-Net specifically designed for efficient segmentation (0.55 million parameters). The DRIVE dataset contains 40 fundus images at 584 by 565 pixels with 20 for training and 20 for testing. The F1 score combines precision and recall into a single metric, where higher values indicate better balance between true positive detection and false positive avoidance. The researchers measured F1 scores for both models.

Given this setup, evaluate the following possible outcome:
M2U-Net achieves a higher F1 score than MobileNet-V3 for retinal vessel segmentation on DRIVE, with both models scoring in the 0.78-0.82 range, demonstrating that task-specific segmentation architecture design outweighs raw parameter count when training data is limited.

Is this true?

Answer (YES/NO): NO